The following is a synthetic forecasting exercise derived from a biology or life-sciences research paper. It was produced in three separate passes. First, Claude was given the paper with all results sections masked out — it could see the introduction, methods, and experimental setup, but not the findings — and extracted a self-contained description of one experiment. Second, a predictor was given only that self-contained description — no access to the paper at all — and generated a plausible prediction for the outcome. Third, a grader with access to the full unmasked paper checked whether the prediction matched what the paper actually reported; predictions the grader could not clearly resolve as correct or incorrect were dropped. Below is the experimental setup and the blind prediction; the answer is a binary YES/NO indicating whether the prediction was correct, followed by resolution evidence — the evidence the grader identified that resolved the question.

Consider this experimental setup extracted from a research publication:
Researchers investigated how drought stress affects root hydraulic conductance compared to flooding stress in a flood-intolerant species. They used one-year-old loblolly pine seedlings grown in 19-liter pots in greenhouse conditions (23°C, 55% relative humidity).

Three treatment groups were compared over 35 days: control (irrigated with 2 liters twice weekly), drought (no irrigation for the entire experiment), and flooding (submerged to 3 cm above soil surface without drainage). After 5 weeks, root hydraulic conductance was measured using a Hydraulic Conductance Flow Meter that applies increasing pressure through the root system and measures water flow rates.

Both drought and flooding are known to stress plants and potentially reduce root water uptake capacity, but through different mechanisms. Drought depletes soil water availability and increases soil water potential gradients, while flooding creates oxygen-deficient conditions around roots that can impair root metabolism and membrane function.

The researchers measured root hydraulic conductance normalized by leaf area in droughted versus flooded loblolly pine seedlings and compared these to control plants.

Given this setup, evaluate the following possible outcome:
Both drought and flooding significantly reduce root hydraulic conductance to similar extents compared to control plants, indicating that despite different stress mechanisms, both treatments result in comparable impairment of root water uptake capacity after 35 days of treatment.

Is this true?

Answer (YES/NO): YES